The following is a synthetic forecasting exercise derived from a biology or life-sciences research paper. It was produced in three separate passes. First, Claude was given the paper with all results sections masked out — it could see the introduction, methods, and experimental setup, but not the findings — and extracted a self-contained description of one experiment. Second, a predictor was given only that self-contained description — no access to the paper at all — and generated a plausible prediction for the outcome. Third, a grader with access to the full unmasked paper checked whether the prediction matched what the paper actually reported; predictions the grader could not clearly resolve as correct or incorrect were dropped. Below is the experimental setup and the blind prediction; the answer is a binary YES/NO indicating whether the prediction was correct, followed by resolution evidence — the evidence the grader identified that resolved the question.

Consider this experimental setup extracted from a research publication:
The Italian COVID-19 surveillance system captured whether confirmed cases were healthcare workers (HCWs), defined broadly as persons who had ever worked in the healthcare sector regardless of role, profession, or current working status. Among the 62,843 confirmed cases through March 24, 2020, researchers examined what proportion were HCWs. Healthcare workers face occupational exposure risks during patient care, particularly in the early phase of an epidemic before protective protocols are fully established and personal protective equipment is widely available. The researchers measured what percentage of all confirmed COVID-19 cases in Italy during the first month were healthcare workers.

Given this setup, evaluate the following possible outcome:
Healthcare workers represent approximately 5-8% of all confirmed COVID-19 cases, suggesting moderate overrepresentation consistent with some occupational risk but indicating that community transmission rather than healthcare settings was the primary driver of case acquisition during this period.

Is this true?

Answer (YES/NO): NO